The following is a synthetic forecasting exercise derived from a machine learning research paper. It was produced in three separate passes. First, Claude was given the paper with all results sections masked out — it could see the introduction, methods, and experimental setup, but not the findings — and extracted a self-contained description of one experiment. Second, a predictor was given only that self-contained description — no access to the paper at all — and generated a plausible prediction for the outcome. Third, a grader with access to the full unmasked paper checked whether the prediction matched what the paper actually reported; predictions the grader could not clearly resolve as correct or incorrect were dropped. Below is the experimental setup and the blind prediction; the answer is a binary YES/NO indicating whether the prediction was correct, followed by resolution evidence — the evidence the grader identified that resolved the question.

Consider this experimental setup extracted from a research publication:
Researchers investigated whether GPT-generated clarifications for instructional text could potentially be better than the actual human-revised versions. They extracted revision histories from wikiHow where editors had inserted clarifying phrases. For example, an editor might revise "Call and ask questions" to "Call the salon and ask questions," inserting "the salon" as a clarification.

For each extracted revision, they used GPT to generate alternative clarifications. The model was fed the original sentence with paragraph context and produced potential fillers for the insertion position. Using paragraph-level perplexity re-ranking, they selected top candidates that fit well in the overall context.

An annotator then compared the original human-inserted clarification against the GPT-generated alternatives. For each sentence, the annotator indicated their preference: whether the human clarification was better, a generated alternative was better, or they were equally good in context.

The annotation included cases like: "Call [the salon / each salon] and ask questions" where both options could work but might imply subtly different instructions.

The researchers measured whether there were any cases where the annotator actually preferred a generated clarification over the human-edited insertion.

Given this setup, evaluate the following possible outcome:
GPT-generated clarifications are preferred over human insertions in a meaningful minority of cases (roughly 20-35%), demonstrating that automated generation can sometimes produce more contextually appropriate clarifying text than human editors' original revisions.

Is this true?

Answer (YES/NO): NO